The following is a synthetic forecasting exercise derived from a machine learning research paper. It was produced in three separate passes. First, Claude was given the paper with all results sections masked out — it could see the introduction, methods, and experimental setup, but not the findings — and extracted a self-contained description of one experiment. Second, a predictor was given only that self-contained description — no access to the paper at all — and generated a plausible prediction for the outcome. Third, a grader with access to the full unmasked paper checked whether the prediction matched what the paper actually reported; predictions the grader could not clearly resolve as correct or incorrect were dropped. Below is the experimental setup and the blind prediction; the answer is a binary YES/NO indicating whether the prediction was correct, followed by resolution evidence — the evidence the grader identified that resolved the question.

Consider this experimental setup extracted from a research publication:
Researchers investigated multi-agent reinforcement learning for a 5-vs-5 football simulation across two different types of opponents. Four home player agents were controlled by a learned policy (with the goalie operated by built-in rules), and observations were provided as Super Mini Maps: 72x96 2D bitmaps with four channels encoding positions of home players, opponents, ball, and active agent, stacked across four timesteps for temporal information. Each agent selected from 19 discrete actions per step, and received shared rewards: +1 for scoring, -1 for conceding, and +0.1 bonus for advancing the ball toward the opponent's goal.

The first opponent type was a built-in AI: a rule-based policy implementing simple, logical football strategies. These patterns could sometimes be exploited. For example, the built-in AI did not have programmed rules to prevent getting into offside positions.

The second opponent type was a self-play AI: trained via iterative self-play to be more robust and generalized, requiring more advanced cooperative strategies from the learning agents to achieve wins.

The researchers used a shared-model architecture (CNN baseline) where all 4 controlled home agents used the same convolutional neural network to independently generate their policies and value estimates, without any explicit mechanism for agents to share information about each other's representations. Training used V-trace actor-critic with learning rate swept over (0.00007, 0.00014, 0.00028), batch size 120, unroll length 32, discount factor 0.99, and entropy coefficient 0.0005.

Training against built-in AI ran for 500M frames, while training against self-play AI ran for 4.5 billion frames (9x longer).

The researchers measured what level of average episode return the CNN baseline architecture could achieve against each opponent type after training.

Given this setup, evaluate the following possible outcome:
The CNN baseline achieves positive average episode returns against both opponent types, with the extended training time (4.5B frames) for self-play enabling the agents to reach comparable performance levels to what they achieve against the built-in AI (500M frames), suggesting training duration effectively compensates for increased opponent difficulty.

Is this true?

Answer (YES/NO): NO